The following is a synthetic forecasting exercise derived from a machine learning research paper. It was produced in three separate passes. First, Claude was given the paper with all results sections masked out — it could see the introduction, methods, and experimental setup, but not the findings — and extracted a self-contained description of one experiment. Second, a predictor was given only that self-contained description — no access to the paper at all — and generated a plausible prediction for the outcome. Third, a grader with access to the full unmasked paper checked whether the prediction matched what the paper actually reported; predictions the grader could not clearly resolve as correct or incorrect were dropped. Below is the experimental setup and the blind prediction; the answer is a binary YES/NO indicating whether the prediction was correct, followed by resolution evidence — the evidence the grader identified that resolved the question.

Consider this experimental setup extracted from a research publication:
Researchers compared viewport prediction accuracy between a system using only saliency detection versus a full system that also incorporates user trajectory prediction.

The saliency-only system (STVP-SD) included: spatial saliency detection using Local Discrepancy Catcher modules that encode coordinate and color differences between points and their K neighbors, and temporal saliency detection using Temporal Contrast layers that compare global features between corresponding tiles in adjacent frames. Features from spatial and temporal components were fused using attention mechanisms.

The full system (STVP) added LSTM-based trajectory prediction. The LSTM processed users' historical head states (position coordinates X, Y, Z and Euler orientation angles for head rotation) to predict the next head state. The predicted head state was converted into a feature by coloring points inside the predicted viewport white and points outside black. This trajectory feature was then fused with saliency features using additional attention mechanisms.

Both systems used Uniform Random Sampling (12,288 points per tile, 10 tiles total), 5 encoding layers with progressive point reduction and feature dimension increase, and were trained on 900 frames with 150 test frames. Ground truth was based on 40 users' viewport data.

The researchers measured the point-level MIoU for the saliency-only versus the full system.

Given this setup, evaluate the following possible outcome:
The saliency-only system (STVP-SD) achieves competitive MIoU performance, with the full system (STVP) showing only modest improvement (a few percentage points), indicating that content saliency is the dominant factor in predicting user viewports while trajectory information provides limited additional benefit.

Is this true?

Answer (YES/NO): NO